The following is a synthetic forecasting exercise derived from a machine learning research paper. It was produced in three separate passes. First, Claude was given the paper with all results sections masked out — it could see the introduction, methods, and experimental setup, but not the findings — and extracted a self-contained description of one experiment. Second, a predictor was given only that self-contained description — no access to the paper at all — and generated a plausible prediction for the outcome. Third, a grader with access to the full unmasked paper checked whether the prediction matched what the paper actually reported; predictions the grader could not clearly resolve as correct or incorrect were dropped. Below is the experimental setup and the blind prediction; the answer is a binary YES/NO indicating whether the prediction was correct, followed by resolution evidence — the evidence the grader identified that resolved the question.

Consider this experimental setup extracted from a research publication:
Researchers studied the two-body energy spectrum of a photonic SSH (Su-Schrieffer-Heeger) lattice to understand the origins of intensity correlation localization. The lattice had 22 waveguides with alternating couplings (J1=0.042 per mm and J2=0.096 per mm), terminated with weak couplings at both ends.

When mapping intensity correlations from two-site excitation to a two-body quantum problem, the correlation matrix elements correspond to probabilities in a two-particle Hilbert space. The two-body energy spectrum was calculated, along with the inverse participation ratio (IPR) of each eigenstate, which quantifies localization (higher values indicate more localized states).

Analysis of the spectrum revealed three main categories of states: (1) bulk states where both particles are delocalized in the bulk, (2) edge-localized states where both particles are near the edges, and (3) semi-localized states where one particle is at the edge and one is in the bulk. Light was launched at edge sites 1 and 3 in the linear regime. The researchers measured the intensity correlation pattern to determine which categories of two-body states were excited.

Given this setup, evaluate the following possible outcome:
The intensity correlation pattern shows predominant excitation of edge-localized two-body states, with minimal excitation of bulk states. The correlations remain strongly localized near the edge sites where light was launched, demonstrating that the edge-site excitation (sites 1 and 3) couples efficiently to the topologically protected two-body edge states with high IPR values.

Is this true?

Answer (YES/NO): NO